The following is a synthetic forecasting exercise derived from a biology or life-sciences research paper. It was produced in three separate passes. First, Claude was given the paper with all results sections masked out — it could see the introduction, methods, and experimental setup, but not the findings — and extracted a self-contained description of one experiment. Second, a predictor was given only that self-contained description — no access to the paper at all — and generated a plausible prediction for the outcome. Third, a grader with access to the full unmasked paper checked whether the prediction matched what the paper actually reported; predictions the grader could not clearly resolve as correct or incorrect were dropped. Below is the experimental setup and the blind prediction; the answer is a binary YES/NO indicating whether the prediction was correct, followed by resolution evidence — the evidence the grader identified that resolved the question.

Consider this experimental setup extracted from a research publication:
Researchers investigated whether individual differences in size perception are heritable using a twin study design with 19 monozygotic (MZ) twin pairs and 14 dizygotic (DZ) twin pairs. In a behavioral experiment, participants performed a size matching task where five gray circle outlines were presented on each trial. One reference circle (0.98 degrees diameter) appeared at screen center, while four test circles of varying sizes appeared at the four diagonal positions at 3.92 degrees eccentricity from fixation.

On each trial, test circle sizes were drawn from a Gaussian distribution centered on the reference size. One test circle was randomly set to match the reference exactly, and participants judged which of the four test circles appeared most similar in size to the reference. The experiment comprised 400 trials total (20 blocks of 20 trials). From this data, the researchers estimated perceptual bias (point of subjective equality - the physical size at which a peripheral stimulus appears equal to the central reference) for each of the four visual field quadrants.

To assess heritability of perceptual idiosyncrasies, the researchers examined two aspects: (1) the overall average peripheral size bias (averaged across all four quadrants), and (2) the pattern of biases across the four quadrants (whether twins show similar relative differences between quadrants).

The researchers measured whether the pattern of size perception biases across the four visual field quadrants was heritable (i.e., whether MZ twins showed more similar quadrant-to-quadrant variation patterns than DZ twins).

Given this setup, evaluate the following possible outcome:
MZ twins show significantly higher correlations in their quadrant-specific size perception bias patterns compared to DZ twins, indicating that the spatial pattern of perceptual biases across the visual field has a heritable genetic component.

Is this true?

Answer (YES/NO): NO